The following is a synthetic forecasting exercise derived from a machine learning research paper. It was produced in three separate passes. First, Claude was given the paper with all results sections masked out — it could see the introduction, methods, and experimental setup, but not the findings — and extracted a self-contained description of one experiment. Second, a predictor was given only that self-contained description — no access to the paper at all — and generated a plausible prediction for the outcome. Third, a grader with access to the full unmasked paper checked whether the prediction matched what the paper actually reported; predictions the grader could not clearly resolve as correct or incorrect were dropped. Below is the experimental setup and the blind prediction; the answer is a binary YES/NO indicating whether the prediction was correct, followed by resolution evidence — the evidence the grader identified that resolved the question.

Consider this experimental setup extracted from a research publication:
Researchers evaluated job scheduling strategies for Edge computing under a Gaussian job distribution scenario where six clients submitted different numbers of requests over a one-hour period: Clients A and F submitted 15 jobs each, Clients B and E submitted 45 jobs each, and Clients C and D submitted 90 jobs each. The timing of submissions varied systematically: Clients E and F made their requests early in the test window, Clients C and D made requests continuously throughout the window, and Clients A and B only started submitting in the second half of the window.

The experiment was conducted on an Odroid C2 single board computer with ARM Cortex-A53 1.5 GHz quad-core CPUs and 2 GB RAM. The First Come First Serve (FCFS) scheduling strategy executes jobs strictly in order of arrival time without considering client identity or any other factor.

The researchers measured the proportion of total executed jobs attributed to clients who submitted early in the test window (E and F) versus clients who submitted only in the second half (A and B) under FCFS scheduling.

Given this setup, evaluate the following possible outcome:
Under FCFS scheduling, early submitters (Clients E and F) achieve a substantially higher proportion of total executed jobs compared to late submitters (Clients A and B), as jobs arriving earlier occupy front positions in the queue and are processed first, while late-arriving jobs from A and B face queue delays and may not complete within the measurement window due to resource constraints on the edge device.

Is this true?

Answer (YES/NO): YES